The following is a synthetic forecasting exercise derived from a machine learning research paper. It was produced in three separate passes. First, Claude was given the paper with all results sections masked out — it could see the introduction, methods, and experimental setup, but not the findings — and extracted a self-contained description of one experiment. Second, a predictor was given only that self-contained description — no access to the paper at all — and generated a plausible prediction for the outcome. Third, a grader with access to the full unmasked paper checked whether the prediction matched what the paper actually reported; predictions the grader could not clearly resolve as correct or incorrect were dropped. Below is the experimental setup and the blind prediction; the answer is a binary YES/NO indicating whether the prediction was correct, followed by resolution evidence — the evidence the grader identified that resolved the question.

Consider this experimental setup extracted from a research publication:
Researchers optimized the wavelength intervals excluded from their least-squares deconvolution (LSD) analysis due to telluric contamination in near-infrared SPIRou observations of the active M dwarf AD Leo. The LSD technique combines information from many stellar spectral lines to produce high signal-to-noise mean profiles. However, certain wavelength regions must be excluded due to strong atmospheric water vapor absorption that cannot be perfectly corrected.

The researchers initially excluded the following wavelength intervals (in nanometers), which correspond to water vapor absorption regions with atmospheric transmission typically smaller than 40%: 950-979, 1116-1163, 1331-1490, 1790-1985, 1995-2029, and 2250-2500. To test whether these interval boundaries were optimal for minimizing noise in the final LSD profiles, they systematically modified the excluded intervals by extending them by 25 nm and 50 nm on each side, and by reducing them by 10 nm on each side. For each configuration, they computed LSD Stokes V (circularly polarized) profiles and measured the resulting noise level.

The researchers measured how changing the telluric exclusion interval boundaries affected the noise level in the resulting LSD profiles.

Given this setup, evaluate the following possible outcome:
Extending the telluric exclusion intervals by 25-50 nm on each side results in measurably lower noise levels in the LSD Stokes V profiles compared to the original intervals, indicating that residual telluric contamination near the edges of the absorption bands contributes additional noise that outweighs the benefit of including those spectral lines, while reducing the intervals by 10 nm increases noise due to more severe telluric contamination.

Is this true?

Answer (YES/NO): NO